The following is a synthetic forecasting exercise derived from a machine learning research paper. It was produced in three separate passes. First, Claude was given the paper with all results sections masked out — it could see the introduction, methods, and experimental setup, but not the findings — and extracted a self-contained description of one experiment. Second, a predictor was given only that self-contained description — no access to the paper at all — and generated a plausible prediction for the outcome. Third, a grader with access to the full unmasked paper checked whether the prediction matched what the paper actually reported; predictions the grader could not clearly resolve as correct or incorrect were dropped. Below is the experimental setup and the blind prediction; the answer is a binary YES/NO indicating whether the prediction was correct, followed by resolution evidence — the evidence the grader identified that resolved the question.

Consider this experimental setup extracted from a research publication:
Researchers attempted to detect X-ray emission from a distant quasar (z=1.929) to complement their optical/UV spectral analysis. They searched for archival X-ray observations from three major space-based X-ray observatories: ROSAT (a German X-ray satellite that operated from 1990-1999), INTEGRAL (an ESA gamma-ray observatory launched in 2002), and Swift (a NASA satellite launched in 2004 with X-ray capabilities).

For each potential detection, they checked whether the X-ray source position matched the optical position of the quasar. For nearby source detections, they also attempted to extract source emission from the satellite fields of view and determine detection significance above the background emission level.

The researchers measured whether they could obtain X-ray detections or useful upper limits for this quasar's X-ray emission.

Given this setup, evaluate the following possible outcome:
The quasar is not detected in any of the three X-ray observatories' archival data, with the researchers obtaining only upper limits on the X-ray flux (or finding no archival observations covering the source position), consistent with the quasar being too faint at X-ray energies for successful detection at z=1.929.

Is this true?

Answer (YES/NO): NO